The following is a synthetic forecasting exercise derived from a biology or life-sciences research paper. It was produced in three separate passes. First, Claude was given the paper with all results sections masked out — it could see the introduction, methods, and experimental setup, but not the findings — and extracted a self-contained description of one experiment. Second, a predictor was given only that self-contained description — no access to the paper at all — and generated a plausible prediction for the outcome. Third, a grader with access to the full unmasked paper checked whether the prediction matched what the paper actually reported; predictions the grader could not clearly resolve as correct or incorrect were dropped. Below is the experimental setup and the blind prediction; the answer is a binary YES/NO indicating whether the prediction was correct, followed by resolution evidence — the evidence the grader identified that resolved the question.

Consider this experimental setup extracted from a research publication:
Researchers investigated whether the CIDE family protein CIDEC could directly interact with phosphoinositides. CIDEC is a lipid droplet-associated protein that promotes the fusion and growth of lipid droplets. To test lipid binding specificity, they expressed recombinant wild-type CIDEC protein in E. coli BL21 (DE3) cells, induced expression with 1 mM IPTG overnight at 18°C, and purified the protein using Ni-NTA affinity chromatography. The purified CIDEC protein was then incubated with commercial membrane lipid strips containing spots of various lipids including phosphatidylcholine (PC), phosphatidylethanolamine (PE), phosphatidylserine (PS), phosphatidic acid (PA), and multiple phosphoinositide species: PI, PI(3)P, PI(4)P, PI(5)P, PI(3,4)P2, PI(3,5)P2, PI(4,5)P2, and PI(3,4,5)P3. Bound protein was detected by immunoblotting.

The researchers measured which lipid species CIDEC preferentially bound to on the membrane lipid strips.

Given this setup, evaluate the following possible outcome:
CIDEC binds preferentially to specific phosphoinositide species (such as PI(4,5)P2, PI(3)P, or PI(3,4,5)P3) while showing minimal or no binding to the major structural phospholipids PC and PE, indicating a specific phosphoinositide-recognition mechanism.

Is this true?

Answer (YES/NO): NO